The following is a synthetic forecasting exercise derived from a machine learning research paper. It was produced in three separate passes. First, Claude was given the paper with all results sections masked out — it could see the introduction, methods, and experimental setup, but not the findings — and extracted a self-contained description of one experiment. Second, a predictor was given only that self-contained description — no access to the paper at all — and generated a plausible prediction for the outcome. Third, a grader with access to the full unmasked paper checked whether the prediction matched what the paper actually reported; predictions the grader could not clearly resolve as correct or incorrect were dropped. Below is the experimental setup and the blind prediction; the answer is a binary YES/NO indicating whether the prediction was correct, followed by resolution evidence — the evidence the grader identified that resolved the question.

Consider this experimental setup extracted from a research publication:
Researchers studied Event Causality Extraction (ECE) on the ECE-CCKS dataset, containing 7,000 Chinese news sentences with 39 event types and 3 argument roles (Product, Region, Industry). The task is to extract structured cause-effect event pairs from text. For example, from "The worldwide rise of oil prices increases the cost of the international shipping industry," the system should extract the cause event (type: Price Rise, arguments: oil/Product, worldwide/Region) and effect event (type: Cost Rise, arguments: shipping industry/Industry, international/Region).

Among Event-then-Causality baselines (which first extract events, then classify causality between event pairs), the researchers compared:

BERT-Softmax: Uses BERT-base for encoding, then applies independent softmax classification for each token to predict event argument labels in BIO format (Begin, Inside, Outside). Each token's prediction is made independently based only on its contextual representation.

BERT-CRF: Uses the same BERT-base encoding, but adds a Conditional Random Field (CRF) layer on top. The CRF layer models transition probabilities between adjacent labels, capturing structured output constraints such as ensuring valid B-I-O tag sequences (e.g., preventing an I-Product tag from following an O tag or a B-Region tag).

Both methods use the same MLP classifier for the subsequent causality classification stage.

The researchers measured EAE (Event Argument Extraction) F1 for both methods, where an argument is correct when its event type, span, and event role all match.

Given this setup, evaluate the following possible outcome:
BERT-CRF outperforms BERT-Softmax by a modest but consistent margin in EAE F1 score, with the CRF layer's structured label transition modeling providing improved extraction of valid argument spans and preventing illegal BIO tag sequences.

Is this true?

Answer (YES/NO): YES